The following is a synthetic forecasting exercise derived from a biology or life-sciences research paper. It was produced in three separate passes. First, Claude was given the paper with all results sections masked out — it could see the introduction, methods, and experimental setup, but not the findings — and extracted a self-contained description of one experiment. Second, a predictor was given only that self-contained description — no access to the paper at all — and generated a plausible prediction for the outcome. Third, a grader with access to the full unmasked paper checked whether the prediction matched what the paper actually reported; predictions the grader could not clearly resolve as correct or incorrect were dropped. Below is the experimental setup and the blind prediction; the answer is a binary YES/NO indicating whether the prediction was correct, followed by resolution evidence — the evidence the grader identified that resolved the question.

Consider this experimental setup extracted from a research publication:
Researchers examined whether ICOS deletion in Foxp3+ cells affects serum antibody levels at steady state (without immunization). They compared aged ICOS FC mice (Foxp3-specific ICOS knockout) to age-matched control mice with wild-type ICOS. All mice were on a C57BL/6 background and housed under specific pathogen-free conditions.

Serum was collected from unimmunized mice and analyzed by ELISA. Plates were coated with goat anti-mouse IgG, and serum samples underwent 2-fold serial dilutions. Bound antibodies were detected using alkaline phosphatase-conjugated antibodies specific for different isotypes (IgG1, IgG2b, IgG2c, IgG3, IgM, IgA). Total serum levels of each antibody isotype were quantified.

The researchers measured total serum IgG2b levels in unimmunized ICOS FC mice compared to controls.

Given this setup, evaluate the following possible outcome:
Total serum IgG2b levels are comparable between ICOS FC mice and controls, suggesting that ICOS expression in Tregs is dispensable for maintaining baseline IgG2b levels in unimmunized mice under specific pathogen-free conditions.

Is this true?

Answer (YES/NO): NO